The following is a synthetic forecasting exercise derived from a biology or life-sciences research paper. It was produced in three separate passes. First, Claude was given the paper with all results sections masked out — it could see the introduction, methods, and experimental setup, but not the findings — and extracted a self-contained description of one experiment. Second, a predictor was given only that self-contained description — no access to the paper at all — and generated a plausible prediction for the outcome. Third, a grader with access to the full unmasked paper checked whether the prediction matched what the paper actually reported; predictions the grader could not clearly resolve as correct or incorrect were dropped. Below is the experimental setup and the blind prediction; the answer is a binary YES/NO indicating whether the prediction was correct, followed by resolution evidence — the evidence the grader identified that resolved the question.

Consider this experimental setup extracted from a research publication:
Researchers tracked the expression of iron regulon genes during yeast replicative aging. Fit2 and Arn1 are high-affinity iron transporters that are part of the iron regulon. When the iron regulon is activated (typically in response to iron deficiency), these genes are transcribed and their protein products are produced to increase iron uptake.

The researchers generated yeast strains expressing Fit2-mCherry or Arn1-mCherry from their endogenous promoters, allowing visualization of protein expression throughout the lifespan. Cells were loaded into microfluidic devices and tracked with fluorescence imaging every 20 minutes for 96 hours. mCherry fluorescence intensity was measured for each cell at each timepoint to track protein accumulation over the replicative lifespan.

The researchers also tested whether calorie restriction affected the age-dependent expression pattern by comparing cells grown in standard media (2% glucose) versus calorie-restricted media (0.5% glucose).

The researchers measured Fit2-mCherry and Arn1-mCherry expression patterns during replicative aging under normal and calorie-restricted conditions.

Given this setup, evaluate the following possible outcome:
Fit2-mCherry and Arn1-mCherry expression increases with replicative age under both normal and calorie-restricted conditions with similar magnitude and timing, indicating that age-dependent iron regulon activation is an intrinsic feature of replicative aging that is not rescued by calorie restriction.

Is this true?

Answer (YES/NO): NO